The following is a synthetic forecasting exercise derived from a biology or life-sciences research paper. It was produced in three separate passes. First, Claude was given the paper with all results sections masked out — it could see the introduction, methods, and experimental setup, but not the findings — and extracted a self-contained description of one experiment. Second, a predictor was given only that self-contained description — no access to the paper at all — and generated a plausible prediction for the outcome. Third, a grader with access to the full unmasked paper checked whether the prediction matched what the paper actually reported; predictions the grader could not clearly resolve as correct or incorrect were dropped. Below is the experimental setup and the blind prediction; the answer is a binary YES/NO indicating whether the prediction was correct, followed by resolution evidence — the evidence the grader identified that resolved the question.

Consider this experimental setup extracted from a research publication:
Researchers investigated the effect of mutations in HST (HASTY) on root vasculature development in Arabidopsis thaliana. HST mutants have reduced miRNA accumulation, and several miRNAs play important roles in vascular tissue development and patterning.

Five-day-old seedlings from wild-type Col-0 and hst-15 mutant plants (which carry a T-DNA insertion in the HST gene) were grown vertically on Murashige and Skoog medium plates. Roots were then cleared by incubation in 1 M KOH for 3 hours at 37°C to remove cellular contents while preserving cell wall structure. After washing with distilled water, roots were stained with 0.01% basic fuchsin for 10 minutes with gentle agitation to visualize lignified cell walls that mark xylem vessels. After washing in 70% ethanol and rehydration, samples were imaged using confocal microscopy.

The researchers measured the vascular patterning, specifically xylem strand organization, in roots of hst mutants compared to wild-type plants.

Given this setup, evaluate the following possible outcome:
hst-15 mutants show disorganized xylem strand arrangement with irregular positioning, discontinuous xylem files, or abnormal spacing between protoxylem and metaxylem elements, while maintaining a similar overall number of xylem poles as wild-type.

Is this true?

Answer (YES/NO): NO